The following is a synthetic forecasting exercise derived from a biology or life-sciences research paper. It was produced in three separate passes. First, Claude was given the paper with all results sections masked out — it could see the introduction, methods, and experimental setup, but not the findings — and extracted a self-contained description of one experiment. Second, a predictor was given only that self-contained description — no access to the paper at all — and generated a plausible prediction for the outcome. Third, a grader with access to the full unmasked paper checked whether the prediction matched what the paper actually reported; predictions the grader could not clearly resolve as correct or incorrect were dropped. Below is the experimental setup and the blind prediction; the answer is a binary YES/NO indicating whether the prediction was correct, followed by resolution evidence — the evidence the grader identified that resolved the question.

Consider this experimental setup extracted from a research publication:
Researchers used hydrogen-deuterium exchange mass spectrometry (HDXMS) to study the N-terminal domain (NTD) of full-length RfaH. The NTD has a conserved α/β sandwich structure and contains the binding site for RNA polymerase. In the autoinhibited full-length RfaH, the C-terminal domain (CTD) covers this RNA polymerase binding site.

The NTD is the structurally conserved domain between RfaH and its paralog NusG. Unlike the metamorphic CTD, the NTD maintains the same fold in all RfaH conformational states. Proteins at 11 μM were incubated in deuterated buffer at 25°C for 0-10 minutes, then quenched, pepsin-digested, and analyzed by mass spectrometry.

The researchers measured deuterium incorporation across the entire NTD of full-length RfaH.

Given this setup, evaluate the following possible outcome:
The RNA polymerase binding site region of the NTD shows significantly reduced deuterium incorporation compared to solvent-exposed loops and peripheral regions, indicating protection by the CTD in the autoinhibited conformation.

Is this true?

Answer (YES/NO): YES